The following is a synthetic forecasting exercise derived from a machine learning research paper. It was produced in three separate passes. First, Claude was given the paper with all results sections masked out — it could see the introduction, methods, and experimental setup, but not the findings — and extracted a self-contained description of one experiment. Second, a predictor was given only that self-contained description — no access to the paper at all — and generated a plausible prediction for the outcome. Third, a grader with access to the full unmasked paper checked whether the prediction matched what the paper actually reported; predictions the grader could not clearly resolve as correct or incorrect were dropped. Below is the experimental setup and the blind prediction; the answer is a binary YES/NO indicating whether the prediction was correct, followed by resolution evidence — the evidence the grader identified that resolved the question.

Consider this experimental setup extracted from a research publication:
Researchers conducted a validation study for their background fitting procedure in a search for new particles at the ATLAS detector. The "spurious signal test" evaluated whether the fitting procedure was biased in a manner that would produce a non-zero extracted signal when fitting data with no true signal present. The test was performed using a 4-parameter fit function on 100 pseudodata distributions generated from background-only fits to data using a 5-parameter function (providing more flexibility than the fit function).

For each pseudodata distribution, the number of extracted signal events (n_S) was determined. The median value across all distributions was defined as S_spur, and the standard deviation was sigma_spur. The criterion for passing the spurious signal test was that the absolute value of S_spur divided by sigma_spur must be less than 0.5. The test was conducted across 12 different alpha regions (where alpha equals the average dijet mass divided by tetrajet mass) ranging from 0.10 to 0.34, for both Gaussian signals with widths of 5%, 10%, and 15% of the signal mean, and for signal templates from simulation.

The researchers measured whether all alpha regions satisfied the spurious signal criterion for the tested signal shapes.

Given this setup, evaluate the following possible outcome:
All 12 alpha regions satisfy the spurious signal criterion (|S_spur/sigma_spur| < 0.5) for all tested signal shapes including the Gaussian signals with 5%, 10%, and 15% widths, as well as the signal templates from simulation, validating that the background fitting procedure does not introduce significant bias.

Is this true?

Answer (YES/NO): YES